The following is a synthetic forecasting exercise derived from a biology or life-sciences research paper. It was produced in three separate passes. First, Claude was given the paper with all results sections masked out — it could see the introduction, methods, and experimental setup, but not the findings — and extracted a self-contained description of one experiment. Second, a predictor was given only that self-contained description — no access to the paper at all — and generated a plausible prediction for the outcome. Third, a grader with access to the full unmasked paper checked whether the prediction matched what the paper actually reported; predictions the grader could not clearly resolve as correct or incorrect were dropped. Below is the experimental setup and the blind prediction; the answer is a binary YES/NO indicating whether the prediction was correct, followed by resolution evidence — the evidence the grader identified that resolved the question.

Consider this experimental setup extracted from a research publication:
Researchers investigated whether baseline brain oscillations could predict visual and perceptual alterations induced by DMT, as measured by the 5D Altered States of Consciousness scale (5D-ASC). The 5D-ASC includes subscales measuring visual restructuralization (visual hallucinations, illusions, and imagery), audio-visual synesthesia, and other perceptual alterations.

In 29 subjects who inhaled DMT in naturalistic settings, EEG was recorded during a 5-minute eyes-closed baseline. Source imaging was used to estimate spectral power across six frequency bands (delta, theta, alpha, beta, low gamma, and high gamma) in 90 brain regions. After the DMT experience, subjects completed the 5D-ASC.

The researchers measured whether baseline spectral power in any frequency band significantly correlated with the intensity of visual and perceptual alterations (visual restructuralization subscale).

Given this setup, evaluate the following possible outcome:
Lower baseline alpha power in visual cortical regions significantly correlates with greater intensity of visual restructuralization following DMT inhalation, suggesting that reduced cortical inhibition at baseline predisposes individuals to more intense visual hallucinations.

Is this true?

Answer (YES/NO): NO